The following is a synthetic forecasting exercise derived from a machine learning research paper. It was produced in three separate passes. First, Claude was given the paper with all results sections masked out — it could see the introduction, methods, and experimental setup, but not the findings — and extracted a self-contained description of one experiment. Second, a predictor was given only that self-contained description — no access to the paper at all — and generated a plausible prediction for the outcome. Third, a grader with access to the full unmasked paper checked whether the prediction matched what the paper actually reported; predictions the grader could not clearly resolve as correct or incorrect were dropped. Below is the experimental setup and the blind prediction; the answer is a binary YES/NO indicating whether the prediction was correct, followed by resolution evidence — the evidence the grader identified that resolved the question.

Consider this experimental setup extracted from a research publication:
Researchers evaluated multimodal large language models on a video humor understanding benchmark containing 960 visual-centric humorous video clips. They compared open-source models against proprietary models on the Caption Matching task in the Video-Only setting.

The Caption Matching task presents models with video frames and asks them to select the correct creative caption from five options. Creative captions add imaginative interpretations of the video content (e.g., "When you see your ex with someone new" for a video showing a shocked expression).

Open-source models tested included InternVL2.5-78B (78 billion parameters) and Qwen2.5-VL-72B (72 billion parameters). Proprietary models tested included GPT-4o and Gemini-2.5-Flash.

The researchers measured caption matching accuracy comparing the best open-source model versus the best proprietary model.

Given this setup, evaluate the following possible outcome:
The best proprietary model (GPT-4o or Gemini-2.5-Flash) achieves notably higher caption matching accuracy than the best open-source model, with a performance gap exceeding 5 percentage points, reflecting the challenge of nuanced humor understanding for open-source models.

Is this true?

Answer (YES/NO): NO